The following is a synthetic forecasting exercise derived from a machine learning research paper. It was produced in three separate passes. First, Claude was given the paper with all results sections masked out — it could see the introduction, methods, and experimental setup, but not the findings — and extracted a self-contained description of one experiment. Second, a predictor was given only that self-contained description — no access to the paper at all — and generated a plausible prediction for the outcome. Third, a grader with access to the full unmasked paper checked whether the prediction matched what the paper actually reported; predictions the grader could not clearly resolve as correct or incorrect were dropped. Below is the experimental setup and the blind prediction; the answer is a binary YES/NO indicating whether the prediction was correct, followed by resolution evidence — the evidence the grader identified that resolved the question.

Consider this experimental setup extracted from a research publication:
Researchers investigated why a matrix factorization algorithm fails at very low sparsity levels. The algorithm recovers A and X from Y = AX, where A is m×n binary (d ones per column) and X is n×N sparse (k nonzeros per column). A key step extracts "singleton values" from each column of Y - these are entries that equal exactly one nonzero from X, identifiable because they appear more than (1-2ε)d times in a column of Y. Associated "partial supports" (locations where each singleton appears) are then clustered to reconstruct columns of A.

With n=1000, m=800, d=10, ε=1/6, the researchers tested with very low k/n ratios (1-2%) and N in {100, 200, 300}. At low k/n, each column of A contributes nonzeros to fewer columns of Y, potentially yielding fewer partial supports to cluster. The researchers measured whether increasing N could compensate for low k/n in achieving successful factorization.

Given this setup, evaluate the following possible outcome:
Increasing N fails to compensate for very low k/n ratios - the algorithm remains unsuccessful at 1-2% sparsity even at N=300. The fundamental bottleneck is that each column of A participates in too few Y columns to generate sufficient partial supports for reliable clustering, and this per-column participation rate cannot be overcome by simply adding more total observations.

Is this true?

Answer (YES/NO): NO